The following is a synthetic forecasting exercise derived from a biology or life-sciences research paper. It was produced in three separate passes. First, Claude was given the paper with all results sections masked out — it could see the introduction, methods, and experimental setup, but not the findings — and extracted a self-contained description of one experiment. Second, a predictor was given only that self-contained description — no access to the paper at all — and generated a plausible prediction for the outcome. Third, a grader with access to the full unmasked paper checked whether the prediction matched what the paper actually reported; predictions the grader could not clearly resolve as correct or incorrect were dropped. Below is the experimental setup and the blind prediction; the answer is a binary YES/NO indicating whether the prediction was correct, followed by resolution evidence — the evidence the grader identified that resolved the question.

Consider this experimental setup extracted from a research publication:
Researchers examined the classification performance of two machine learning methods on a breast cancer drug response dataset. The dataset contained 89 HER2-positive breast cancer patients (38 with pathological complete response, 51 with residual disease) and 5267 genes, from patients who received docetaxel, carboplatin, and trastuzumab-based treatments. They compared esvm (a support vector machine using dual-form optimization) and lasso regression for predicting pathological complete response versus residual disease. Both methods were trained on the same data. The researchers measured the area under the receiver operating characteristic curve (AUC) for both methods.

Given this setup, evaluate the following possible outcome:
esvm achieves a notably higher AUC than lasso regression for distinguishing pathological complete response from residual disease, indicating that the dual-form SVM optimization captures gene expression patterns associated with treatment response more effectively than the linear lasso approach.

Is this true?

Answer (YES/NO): NO